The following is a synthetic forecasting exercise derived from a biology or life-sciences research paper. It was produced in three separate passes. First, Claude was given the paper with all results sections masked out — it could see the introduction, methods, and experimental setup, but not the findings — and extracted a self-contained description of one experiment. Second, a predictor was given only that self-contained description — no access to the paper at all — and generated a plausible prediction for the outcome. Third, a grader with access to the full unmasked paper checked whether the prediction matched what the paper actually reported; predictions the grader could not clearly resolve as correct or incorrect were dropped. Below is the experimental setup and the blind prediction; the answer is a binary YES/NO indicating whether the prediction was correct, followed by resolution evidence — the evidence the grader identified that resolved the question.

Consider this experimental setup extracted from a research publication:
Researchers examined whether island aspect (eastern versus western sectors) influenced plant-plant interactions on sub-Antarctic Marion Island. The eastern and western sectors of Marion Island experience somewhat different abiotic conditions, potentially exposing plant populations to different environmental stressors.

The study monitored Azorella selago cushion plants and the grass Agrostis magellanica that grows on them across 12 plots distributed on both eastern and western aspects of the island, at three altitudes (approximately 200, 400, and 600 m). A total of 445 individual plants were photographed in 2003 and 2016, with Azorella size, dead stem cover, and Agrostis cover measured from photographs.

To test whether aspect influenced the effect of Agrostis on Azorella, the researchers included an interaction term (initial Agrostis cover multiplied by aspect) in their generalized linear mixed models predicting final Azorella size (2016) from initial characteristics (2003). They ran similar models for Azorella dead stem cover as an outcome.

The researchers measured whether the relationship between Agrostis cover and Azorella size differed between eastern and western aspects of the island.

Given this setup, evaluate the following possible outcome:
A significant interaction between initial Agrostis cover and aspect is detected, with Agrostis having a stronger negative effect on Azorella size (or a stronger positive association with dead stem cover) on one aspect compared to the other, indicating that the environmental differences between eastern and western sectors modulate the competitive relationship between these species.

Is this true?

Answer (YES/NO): NO